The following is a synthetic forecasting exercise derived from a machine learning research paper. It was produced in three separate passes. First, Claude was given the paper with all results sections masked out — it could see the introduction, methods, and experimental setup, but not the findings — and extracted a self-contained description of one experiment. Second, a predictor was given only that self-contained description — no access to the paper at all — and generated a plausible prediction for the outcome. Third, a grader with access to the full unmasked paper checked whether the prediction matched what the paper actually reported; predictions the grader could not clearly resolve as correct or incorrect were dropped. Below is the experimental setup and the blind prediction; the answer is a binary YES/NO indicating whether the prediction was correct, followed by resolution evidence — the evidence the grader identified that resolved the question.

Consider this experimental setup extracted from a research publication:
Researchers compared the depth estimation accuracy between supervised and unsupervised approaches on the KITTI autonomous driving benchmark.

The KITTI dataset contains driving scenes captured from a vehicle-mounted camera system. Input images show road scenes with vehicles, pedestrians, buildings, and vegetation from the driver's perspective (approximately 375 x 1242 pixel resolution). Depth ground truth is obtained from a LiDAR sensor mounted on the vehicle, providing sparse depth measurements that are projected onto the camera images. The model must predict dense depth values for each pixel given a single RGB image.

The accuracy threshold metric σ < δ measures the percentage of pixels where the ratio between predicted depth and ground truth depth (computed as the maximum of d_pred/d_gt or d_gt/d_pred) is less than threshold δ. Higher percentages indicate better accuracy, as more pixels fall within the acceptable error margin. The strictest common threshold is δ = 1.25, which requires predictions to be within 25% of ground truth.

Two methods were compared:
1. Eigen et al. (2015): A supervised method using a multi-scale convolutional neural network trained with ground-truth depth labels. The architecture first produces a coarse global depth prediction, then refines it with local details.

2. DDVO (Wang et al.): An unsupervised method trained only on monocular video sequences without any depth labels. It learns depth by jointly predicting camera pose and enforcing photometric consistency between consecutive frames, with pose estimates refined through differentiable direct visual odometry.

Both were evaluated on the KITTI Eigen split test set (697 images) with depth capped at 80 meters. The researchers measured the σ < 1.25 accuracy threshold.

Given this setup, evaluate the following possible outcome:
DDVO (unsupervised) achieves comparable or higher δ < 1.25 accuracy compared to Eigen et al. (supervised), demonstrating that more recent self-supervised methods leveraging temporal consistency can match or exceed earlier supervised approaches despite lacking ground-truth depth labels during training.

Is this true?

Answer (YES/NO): YES